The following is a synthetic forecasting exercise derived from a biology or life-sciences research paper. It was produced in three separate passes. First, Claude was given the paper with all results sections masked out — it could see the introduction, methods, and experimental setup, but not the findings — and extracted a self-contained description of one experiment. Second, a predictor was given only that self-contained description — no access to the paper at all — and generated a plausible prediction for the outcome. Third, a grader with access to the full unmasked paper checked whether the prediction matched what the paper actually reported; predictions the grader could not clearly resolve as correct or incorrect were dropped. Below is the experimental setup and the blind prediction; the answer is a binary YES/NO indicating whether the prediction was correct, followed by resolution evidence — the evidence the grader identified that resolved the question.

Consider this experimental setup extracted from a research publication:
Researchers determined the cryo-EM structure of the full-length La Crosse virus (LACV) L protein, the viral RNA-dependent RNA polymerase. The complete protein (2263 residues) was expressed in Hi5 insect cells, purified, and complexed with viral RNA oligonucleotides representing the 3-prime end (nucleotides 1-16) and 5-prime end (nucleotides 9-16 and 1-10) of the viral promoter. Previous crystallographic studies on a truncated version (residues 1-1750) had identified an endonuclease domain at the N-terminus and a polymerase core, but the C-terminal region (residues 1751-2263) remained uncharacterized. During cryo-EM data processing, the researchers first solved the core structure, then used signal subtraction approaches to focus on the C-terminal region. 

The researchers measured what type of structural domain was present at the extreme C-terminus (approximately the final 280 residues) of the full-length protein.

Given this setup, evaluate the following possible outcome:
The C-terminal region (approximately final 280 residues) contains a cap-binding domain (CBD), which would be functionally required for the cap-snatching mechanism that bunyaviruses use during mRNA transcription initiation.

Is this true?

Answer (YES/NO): NO